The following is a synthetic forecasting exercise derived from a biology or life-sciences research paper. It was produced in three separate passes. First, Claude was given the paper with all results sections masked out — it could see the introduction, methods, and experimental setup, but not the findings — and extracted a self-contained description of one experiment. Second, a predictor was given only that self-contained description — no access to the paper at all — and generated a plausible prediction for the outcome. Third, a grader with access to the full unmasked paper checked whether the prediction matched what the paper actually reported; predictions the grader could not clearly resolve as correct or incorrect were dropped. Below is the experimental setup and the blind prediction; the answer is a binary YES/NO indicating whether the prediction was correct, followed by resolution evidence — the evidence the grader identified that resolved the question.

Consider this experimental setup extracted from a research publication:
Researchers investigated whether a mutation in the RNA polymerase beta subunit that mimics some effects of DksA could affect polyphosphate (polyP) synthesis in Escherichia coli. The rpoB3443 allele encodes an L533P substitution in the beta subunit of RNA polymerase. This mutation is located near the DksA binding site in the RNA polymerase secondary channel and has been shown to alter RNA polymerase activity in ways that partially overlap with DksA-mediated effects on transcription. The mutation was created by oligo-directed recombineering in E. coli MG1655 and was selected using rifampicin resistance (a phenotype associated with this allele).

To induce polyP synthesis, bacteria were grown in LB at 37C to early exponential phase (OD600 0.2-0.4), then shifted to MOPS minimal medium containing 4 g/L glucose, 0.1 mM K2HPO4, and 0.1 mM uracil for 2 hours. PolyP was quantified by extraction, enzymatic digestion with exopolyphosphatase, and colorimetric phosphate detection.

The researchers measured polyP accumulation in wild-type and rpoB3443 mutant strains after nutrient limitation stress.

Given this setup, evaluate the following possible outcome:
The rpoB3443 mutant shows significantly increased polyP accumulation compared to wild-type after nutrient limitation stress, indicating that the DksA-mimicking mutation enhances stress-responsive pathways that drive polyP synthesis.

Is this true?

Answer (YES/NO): NO